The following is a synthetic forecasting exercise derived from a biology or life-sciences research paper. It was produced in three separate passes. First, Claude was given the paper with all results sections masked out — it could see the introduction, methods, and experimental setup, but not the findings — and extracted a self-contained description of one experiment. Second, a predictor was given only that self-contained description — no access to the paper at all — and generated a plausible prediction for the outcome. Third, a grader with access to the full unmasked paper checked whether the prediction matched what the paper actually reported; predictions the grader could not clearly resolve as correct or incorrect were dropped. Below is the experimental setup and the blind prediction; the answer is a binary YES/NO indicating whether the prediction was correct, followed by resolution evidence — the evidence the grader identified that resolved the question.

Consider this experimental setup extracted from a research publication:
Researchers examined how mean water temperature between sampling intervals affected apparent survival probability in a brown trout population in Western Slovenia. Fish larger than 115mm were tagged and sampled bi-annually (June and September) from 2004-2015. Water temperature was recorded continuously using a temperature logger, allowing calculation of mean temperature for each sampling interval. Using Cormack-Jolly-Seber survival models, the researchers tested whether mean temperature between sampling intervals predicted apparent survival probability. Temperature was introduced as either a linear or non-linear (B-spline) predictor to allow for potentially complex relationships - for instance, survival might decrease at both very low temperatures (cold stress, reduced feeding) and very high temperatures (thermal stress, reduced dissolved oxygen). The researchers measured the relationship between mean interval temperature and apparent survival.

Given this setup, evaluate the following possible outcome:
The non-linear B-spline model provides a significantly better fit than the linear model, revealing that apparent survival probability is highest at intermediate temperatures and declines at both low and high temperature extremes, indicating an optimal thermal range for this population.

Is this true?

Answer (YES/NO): NO